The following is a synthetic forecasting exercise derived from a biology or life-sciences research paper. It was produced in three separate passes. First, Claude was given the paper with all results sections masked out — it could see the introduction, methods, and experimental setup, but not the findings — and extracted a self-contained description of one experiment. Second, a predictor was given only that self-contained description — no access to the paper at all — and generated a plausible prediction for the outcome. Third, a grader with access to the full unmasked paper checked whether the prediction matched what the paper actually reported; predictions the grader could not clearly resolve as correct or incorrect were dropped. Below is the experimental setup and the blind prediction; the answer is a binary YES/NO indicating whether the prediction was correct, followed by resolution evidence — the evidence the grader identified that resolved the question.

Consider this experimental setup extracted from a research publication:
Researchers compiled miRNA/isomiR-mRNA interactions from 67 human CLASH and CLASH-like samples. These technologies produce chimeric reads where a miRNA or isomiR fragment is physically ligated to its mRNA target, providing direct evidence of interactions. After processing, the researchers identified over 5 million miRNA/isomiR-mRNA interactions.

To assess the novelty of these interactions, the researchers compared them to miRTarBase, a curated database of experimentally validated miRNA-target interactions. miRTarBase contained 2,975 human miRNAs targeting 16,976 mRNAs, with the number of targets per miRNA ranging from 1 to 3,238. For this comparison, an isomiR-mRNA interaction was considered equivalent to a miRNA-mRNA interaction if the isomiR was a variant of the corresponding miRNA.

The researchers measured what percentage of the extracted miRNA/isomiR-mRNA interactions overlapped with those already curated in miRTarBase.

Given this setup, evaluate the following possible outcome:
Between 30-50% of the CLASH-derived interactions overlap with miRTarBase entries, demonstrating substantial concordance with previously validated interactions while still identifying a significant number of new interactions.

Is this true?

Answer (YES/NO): NO